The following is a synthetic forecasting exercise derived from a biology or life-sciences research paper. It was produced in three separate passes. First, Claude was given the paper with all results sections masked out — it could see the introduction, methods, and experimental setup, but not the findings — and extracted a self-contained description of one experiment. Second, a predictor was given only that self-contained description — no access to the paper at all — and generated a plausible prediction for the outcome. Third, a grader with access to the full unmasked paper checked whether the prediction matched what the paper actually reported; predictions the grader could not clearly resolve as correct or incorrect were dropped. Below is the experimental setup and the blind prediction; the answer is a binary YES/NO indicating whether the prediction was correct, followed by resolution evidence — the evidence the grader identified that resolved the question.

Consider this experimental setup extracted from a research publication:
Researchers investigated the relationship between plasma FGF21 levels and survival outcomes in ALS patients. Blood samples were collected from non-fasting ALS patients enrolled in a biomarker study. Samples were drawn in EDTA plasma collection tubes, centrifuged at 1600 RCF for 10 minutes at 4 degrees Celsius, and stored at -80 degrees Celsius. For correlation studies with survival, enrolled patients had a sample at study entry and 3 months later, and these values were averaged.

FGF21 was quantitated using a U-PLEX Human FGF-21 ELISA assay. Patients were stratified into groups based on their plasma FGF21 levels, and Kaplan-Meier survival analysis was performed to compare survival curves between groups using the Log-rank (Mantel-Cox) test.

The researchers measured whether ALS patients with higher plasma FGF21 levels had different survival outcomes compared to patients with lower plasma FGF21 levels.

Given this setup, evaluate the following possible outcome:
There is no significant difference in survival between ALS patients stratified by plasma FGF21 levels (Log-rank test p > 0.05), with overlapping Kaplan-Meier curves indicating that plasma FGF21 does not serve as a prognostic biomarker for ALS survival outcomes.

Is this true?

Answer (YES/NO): NO